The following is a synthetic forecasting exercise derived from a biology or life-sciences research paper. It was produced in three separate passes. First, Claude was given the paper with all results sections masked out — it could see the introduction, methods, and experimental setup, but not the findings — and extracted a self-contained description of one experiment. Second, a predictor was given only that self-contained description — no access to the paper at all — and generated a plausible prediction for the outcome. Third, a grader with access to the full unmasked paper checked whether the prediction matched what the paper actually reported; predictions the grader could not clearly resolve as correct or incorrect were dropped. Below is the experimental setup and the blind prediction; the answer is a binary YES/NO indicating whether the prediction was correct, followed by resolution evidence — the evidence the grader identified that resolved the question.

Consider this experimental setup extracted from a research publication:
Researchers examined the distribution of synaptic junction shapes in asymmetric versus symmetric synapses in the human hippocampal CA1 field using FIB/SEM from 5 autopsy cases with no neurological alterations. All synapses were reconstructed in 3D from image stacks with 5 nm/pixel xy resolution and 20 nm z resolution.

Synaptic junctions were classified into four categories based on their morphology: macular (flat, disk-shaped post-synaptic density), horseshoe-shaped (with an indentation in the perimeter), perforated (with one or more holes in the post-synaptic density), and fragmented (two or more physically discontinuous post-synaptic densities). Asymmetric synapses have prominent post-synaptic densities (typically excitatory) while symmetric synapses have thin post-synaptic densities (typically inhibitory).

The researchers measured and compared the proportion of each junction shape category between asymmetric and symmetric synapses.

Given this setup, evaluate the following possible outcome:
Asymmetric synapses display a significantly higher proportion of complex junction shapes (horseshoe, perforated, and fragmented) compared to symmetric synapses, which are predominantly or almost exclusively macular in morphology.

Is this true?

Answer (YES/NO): NO